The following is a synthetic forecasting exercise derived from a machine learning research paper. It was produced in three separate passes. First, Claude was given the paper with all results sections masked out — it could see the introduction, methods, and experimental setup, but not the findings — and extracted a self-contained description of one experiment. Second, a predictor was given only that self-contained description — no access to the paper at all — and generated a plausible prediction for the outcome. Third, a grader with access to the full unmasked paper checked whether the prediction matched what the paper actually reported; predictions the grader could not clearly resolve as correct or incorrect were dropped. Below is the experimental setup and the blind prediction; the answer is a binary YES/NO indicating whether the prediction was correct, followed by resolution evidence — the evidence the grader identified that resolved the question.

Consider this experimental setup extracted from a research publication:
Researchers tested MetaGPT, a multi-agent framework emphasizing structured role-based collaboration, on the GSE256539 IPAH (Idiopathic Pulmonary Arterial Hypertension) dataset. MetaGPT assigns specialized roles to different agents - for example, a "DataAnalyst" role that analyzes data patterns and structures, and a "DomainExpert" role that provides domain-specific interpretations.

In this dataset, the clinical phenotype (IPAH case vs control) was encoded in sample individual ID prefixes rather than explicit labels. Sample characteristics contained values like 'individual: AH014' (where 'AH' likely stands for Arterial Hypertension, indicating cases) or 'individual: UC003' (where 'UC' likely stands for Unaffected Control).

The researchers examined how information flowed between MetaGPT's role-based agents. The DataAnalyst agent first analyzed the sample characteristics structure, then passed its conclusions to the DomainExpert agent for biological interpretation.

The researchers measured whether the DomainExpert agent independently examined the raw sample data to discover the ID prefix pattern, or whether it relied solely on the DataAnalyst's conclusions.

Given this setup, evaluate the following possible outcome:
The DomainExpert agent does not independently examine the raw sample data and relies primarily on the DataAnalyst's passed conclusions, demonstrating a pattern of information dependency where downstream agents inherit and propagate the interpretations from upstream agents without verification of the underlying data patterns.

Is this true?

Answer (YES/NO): YES